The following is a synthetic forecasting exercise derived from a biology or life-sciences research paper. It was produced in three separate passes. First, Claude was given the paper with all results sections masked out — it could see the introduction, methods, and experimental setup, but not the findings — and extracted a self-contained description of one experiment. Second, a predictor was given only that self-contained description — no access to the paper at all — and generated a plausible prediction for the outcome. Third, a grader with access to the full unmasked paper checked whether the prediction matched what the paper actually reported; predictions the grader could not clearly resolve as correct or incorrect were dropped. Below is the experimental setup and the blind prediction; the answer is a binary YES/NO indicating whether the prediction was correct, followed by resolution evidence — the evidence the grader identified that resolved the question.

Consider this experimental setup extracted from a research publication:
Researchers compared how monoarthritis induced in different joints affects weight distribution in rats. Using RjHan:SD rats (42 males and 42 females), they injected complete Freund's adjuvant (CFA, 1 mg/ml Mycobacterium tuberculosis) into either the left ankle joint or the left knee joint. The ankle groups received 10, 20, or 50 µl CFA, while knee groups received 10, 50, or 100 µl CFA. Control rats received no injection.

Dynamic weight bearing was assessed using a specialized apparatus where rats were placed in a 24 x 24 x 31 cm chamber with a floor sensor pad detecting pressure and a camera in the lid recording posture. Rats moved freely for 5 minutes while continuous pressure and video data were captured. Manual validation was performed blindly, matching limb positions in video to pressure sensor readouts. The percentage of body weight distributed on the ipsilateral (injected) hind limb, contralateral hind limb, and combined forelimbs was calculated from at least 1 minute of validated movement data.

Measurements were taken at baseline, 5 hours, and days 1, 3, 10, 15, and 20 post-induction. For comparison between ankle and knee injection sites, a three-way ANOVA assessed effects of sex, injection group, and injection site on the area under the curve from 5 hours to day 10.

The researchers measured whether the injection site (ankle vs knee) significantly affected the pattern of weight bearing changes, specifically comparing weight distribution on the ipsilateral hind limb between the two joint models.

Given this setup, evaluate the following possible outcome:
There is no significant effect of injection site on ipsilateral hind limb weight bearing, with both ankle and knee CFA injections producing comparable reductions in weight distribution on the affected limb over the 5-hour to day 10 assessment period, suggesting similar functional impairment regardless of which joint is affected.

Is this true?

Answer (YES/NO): YES